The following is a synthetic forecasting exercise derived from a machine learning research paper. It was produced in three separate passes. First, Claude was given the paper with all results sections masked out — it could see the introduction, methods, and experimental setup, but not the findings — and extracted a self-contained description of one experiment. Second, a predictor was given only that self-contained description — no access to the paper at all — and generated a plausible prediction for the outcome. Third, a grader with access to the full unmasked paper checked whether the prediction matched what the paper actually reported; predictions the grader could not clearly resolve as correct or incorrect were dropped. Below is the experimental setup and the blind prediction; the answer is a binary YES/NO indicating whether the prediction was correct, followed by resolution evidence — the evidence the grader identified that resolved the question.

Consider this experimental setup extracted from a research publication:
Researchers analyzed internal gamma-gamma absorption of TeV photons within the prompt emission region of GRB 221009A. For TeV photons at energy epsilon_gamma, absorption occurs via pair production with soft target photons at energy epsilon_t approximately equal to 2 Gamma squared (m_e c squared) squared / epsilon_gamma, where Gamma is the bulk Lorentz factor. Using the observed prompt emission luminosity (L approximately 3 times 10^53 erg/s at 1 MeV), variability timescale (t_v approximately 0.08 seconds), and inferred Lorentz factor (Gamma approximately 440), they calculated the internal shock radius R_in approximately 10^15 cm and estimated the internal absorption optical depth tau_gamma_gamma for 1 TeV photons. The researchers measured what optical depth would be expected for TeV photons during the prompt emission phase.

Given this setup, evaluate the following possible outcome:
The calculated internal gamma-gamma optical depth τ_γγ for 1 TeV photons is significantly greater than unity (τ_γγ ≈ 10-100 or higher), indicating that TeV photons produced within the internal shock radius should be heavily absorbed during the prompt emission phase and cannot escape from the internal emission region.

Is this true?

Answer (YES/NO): YES